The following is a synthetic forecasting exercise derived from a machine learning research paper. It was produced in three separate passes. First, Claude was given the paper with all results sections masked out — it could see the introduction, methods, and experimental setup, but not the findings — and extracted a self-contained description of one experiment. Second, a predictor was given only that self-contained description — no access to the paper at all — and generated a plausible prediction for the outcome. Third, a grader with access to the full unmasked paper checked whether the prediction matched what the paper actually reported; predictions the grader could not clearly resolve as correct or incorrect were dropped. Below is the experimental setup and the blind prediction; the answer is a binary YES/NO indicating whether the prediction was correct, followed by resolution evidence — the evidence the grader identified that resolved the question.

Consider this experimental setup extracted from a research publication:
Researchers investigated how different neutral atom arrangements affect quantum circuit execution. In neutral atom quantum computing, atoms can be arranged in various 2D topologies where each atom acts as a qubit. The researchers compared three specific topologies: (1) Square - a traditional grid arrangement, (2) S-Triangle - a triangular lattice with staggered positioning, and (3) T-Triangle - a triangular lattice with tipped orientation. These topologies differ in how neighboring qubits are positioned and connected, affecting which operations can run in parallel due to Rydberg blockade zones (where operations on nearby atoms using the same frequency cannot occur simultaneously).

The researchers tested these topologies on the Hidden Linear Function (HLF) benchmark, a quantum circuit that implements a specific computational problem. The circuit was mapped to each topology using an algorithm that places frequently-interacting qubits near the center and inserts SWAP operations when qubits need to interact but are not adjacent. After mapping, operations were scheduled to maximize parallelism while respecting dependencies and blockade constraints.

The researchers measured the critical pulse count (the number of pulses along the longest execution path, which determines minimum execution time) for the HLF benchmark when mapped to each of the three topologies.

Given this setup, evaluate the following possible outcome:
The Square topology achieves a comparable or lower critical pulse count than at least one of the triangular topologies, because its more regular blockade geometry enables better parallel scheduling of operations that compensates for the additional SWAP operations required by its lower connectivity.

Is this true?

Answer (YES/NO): YES